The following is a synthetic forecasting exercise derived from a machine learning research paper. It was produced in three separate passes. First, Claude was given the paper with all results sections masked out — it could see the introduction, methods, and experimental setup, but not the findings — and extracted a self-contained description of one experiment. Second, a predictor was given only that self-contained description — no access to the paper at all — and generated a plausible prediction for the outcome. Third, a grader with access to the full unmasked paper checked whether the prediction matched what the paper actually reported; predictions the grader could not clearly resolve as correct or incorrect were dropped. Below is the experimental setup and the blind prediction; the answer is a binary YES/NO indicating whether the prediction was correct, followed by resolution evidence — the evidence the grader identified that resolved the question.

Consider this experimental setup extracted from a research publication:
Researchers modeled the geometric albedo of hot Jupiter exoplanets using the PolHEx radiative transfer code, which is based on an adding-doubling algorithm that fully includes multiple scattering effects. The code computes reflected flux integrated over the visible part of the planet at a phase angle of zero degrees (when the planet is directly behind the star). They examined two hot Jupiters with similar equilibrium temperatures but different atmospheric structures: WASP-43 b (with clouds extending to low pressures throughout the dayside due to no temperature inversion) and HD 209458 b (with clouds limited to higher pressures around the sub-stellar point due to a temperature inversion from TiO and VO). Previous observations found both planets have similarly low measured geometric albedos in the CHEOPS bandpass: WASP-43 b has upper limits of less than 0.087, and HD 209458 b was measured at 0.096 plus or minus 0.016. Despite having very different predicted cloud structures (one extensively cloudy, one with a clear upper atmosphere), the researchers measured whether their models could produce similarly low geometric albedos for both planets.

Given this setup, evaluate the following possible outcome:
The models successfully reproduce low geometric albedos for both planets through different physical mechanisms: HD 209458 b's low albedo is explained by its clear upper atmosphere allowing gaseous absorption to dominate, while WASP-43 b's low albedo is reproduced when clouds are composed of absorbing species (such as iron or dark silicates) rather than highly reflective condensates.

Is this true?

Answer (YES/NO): NO